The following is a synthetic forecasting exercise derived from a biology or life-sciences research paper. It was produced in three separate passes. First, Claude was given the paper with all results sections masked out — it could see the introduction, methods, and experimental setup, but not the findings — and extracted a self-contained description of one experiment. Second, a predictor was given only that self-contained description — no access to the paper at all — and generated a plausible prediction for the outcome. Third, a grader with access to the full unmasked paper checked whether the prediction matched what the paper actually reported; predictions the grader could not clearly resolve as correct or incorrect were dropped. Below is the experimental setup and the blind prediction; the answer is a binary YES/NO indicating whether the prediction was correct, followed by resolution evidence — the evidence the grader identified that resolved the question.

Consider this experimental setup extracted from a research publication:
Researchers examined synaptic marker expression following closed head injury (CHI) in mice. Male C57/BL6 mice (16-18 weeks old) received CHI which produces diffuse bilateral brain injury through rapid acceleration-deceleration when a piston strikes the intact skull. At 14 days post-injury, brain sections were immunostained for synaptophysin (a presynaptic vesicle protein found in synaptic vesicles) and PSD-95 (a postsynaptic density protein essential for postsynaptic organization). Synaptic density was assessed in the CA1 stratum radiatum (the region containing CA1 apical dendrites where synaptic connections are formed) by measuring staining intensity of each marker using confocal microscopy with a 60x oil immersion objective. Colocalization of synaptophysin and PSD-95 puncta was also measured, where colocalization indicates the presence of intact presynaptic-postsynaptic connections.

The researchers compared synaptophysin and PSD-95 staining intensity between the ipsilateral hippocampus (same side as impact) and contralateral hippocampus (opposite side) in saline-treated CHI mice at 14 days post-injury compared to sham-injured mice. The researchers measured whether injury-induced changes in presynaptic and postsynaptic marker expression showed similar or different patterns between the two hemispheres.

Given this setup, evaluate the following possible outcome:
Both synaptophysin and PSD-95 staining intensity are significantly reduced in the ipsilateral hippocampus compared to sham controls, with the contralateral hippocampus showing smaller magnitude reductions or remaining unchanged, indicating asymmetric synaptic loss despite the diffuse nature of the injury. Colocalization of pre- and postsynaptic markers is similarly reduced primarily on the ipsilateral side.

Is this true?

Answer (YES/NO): NO